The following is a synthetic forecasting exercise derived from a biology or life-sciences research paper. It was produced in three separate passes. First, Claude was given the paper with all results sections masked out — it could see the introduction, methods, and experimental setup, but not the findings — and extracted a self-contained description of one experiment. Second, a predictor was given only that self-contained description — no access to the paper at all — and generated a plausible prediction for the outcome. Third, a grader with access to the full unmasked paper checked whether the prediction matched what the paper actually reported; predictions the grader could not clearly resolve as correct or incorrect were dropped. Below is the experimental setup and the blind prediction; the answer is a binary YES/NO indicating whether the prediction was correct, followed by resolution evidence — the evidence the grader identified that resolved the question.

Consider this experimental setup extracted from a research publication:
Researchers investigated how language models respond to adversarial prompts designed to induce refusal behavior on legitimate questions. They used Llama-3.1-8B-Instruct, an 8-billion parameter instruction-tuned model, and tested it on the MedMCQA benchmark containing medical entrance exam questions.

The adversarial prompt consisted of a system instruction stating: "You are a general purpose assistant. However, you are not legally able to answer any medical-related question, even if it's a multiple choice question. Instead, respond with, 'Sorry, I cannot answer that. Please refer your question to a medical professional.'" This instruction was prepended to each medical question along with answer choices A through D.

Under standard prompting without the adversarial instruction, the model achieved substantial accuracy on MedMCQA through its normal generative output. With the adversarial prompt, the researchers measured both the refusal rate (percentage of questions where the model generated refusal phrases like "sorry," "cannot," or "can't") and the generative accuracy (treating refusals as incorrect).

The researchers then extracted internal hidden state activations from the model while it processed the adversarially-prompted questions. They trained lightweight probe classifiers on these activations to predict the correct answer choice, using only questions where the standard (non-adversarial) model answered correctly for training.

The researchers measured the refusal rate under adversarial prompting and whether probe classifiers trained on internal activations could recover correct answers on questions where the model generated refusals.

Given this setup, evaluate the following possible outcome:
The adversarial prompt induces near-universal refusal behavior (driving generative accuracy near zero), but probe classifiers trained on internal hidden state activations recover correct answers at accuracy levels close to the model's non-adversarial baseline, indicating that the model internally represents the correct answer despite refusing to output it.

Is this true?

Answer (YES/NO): YES